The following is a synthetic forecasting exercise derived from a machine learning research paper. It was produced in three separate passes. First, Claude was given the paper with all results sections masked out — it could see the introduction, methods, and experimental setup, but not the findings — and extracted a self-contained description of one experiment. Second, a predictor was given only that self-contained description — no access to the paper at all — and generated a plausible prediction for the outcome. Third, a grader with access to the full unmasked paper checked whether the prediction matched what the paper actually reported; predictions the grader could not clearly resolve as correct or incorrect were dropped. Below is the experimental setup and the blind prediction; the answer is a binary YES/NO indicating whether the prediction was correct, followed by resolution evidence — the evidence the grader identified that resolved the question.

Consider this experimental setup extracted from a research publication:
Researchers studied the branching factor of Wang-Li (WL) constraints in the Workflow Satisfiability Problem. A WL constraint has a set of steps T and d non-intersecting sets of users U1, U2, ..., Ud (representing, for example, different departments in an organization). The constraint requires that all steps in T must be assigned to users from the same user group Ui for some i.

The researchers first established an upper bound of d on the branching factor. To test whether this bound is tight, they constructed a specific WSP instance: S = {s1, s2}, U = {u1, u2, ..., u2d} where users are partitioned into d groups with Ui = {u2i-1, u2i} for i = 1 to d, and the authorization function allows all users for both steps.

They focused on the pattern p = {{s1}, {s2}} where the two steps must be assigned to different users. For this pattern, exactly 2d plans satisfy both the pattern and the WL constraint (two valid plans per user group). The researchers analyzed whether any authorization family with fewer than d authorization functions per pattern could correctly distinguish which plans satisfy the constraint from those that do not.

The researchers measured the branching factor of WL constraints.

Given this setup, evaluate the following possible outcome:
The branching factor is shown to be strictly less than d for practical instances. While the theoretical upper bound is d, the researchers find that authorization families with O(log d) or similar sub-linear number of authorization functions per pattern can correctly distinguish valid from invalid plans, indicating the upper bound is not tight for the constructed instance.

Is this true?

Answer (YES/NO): NO